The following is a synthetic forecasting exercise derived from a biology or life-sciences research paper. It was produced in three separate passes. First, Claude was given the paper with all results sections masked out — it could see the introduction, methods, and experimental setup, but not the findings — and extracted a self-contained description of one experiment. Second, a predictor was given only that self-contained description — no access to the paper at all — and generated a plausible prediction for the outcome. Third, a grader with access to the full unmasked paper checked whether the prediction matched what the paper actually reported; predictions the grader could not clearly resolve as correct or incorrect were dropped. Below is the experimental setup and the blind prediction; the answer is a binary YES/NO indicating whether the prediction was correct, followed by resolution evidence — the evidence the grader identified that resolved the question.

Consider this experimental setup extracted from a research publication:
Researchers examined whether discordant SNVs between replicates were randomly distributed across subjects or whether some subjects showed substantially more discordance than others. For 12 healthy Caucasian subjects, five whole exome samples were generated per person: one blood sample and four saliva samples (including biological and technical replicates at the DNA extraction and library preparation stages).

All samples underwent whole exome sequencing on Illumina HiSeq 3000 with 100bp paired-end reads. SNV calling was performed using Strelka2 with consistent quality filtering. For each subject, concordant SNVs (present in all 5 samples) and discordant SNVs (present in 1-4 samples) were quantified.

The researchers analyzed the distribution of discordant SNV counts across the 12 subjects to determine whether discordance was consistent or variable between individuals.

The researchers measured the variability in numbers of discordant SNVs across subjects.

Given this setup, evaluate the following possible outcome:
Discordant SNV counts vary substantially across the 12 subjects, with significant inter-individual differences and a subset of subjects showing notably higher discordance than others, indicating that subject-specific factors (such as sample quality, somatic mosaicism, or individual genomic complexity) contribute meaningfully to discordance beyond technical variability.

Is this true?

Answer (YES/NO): NO